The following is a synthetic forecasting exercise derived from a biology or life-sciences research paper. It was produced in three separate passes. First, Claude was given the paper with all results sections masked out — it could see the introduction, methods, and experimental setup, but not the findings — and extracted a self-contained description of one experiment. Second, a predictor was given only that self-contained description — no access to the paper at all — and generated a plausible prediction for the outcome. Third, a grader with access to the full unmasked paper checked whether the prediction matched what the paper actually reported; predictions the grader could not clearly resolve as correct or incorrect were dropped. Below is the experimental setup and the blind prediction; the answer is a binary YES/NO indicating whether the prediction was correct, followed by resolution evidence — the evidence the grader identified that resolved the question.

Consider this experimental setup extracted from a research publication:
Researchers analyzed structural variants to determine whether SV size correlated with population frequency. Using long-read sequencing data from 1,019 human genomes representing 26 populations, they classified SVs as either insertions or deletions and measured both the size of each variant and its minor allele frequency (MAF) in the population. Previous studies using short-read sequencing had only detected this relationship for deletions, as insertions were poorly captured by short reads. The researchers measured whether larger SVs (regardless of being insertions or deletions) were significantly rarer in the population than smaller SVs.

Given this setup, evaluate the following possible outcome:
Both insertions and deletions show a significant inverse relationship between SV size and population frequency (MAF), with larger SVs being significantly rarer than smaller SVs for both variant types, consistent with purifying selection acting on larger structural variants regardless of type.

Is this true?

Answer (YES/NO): YES